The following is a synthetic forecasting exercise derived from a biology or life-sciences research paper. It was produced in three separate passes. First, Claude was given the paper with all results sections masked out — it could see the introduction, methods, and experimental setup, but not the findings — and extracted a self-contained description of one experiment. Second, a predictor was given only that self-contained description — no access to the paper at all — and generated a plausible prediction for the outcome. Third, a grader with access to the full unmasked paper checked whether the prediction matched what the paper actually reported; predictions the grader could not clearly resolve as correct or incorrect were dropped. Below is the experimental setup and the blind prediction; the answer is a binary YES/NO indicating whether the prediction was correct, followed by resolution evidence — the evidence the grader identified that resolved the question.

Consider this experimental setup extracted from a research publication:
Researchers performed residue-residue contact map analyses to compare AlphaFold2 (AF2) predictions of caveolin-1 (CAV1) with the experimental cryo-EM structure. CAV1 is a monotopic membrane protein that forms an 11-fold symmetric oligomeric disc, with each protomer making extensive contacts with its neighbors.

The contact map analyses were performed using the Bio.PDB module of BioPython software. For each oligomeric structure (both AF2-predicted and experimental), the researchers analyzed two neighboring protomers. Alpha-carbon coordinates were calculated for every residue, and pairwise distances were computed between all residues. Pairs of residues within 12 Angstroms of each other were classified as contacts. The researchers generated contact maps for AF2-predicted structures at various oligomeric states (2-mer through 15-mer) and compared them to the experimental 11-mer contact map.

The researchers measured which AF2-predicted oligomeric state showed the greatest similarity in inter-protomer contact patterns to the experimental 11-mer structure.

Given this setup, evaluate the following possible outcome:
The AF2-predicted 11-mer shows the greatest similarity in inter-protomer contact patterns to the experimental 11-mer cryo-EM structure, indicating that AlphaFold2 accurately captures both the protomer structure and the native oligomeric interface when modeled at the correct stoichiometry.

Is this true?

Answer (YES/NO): NO